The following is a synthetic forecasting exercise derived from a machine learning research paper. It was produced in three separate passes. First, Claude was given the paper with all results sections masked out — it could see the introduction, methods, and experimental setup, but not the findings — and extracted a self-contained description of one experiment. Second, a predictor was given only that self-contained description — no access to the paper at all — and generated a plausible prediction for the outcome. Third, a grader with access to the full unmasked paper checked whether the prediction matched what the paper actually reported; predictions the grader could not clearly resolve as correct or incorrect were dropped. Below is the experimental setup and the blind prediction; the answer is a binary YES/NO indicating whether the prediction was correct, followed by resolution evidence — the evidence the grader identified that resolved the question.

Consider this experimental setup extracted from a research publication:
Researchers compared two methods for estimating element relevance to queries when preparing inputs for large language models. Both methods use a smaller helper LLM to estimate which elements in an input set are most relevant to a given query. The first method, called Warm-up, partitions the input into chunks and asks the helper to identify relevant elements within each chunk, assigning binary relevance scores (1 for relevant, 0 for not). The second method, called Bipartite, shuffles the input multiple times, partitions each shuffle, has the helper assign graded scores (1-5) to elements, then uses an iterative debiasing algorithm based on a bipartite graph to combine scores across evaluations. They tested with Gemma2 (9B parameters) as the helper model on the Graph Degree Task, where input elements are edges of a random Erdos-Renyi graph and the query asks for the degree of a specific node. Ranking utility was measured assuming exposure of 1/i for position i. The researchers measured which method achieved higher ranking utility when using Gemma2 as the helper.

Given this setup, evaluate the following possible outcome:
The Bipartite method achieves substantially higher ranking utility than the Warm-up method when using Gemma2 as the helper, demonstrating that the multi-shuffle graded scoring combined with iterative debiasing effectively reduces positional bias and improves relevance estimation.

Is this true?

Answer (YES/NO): NO